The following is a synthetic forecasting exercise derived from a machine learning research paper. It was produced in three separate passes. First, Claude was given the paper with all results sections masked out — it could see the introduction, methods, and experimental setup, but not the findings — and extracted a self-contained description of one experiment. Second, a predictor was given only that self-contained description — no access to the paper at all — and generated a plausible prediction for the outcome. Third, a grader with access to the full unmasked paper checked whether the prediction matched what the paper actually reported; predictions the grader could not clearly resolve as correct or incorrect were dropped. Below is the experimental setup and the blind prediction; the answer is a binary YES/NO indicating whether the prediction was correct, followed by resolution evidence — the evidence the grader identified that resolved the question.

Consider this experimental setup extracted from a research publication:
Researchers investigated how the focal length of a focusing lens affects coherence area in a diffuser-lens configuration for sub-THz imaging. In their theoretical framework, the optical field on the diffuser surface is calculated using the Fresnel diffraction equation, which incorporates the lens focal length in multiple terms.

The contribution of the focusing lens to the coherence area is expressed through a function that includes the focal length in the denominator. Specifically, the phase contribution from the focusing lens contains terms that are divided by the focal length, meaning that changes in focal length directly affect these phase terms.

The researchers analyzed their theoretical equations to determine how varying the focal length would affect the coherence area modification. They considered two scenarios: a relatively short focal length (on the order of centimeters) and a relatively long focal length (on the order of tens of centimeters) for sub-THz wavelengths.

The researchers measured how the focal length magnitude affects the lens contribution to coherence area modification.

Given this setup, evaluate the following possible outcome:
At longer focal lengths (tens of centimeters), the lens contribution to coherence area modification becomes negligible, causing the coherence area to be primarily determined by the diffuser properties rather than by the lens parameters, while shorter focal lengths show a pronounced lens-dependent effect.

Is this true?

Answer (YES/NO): NO